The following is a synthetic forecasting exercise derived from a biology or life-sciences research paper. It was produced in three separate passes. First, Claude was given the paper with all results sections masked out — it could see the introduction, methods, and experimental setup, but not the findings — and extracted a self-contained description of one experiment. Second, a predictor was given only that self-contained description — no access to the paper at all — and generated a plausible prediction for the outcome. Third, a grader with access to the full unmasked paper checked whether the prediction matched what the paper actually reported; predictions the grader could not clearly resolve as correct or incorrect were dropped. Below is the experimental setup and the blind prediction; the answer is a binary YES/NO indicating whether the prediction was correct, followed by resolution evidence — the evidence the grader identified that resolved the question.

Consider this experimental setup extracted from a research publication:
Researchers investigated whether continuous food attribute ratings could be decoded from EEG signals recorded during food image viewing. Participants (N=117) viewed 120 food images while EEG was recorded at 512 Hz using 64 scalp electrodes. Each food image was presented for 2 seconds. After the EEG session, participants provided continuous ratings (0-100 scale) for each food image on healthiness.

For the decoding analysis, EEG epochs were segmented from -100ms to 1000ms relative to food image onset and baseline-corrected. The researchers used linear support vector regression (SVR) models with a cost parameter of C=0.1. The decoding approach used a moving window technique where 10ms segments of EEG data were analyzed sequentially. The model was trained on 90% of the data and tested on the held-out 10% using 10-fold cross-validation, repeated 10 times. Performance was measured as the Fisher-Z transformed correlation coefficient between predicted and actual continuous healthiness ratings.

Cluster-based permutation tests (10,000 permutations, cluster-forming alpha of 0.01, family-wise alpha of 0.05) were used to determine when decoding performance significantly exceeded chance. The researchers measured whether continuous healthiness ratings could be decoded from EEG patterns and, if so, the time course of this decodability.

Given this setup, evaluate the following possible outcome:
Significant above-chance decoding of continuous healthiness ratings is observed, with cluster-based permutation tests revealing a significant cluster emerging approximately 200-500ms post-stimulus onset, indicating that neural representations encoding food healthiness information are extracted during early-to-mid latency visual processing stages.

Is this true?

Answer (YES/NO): NO